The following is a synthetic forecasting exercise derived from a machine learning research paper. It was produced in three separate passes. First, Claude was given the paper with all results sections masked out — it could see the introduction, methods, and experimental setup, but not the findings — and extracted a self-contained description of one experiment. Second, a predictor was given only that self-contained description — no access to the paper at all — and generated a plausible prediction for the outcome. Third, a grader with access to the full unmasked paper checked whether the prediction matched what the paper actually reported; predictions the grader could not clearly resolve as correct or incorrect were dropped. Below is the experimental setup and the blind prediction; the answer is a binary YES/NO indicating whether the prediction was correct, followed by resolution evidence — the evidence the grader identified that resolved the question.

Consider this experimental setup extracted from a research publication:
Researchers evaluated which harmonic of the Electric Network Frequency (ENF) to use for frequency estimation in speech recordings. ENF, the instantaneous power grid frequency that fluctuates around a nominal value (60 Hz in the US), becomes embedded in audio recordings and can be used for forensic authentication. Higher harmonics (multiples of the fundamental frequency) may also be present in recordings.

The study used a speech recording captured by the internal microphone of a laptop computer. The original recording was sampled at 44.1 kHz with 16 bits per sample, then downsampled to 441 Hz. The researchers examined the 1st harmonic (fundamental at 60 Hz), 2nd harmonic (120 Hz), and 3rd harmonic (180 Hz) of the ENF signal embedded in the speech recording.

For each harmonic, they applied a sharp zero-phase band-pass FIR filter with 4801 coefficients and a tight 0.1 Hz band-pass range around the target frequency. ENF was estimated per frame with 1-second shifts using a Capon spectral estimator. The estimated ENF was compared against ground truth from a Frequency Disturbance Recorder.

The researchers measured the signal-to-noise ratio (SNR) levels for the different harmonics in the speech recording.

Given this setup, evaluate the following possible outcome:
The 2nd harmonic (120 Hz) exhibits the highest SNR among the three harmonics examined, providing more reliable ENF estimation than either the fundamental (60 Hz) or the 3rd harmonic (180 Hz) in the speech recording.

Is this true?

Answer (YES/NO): YES